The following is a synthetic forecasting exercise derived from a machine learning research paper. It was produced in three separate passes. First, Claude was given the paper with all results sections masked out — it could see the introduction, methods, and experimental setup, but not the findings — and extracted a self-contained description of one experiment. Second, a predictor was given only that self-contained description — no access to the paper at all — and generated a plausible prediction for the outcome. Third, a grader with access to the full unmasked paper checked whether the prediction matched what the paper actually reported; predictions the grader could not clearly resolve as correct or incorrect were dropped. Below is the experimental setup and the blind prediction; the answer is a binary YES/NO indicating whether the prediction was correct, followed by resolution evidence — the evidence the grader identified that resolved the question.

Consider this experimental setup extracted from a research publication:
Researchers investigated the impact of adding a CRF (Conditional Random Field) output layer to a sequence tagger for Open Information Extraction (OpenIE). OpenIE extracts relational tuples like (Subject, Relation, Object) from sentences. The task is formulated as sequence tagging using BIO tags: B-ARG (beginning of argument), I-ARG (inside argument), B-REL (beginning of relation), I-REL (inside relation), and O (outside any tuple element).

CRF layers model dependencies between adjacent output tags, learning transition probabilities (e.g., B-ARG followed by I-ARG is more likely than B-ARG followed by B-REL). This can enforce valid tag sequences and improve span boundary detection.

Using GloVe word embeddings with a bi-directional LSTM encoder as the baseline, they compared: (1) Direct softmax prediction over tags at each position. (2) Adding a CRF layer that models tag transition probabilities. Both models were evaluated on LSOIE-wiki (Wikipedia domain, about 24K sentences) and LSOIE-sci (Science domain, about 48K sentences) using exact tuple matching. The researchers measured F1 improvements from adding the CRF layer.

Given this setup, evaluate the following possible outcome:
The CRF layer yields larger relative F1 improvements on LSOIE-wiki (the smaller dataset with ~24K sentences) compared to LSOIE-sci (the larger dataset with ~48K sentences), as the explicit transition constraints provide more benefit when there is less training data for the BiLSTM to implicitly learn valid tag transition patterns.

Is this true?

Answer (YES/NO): YES